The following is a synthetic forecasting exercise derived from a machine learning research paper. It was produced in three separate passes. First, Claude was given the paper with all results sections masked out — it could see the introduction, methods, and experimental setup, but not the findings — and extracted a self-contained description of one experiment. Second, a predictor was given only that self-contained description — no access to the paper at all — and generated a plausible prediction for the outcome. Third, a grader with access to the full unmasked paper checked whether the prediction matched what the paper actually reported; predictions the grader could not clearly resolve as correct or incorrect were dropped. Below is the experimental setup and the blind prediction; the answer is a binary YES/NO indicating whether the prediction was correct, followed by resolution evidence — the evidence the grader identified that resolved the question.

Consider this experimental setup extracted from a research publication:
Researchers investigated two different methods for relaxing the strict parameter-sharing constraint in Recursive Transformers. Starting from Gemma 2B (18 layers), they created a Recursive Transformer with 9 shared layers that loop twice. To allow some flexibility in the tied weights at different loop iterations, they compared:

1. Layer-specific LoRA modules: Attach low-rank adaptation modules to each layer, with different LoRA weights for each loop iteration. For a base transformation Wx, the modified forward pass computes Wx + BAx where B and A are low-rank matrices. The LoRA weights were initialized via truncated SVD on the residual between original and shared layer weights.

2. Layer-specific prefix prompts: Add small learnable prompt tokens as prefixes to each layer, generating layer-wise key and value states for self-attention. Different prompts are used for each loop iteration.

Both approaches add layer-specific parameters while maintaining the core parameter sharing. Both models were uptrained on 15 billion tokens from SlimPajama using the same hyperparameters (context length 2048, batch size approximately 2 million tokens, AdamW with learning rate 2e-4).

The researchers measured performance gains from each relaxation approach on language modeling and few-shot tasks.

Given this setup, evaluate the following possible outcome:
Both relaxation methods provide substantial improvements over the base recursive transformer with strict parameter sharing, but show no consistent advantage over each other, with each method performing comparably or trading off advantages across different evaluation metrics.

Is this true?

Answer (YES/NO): NO